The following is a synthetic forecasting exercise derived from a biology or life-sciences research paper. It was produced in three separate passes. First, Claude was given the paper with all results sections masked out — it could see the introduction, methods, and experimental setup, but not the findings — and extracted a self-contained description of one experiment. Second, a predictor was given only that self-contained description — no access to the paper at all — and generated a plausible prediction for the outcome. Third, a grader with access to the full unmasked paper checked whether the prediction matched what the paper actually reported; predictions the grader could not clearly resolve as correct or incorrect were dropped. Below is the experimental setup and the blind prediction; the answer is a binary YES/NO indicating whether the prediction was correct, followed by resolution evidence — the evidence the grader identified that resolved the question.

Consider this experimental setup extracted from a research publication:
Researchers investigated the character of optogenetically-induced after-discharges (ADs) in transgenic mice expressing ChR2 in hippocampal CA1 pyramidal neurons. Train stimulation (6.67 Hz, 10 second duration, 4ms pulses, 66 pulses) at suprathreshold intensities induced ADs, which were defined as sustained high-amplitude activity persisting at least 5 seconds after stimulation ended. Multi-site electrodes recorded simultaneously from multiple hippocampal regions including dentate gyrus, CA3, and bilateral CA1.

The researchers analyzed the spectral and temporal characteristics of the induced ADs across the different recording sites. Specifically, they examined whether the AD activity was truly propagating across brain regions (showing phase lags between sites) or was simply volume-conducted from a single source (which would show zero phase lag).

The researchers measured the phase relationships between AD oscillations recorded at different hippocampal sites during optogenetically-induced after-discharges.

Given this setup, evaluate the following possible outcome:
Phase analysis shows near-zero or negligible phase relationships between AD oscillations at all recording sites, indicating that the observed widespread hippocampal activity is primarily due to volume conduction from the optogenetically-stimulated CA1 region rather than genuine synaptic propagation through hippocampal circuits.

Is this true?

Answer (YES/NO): NO